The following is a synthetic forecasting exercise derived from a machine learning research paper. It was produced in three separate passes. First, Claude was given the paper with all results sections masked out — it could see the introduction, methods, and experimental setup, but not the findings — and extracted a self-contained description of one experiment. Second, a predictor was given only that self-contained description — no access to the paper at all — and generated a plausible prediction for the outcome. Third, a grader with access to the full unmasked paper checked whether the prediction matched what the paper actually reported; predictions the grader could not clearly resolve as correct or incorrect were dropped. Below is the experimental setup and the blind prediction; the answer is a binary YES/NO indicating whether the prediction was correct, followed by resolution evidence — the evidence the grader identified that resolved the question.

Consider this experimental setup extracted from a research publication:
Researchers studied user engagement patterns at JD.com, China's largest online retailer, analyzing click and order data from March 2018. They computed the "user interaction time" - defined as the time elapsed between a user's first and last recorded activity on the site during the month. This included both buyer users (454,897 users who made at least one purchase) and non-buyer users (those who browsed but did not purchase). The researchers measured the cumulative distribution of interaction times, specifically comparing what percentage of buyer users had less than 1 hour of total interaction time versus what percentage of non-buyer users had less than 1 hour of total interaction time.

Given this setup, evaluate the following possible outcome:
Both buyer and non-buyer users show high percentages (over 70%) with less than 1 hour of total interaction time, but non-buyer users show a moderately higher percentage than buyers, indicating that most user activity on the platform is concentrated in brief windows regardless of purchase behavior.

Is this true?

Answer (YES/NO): NO